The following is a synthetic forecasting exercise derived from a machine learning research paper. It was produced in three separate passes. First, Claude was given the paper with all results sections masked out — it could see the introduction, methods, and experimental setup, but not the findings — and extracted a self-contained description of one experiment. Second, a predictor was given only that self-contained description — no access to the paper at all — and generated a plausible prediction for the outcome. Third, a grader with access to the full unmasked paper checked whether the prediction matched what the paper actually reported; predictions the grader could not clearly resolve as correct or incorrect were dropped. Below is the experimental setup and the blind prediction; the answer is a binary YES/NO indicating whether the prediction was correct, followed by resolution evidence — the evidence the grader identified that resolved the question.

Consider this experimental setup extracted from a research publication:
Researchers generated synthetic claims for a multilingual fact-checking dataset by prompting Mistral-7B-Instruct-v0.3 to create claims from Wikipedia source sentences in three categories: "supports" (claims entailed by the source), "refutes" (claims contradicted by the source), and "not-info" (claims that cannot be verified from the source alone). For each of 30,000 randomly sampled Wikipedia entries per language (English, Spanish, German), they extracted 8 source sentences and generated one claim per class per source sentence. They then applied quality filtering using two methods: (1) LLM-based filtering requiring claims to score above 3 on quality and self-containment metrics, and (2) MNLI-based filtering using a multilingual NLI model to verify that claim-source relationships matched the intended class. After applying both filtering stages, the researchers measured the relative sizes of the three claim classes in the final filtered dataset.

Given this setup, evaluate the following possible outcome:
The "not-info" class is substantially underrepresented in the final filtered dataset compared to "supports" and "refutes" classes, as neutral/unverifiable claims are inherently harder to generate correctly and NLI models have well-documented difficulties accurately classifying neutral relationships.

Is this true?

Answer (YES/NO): NO